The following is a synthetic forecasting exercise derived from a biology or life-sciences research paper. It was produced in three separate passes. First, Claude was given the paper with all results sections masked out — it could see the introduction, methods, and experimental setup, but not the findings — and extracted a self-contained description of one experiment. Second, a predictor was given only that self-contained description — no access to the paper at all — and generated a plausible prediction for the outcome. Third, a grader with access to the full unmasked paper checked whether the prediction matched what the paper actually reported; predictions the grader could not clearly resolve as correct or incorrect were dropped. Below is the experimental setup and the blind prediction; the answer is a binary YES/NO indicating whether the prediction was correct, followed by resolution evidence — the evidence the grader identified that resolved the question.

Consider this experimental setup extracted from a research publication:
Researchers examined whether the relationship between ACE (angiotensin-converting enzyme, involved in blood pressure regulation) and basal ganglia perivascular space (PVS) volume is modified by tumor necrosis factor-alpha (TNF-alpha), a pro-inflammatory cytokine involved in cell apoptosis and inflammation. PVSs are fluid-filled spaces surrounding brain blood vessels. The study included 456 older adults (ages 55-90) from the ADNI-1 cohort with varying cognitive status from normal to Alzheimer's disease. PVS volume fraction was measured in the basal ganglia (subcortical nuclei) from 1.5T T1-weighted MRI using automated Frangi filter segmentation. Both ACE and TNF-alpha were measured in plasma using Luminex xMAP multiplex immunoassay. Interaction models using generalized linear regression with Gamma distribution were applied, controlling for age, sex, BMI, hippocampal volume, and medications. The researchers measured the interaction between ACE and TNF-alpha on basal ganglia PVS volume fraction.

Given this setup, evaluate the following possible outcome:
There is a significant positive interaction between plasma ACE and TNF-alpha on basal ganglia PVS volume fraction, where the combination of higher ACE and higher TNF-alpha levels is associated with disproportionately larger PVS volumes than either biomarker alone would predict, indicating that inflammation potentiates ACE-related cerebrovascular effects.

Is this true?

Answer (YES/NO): NO